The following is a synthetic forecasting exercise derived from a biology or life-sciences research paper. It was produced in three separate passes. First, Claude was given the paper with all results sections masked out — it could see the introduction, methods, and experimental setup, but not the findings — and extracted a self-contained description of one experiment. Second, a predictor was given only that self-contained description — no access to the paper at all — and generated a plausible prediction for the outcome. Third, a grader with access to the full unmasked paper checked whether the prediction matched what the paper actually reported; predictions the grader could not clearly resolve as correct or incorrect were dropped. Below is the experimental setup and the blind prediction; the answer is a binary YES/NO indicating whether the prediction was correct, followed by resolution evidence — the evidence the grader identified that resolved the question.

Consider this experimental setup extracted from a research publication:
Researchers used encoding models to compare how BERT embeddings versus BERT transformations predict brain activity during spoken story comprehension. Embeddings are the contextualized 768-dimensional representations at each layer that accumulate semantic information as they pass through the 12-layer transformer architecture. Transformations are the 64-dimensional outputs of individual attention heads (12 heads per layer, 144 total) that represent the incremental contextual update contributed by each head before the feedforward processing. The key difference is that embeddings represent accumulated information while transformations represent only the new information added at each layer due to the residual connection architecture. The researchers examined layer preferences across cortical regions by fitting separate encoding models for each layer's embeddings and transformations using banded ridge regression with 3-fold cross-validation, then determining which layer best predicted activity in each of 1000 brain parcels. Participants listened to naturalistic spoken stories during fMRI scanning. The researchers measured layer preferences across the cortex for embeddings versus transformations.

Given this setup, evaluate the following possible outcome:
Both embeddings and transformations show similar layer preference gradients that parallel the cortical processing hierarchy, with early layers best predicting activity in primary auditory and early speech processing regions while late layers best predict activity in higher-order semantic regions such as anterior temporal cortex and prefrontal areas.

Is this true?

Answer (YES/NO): NO